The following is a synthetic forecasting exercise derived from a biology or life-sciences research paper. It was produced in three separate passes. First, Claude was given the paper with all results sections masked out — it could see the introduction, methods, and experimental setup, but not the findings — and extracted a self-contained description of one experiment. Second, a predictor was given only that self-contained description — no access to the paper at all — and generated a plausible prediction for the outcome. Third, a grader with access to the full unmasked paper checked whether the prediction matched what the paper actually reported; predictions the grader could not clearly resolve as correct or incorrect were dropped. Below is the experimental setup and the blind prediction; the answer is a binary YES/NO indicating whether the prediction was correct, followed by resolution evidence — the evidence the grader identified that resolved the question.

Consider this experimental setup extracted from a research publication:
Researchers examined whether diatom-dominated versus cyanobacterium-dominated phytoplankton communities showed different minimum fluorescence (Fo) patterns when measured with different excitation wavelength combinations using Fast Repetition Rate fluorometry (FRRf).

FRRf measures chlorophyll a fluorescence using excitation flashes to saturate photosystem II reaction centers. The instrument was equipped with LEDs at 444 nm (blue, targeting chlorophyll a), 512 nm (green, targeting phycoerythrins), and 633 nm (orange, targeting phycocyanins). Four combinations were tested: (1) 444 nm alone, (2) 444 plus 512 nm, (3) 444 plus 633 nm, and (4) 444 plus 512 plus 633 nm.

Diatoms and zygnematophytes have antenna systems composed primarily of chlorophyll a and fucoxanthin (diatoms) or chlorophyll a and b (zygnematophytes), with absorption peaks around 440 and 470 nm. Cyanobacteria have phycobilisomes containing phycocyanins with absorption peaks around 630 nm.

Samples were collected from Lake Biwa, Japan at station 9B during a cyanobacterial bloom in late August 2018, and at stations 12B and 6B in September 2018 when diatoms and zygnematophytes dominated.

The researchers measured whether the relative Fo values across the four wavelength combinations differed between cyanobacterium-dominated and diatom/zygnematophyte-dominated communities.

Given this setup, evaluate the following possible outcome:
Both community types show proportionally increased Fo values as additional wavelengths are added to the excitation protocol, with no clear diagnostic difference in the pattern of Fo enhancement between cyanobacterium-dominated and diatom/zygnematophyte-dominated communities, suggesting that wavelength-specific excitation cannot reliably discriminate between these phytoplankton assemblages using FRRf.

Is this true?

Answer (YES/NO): NO